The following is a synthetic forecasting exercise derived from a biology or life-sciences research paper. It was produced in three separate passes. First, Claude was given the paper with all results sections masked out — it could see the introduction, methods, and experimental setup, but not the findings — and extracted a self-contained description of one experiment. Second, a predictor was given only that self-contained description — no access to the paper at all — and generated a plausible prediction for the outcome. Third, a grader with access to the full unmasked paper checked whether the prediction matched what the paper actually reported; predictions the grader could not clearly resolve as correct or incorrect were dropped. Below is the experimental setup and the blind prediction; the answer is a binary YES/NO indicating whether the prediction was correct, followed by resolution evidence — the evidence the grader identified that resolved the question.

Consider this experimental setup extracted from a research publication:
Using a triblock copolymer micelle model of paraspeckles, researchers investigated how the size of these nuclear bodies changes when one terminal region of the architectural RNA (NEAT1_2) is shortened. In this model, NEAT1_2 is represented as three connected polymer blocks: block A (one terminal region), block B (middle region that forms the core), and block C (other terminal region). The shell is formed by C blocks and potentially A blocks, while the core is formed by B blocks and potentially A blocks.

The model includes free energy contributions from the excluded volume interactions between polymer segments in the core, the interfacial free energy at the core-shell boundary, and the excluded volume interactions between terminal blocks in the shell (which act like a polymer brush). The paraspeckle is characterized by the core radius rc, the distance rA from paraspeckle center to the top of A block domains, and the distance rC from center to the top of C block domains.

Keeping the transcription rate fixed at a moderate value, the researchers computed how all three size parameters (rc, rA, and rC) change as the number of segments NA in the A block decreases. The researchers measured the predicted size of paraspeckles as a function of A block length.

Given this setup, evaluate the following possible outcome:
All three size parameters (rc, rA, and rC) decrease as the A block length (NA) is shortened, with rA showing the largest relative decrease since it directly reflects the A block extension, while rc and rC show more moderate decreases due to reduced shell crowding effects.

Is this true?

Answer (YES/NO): NO